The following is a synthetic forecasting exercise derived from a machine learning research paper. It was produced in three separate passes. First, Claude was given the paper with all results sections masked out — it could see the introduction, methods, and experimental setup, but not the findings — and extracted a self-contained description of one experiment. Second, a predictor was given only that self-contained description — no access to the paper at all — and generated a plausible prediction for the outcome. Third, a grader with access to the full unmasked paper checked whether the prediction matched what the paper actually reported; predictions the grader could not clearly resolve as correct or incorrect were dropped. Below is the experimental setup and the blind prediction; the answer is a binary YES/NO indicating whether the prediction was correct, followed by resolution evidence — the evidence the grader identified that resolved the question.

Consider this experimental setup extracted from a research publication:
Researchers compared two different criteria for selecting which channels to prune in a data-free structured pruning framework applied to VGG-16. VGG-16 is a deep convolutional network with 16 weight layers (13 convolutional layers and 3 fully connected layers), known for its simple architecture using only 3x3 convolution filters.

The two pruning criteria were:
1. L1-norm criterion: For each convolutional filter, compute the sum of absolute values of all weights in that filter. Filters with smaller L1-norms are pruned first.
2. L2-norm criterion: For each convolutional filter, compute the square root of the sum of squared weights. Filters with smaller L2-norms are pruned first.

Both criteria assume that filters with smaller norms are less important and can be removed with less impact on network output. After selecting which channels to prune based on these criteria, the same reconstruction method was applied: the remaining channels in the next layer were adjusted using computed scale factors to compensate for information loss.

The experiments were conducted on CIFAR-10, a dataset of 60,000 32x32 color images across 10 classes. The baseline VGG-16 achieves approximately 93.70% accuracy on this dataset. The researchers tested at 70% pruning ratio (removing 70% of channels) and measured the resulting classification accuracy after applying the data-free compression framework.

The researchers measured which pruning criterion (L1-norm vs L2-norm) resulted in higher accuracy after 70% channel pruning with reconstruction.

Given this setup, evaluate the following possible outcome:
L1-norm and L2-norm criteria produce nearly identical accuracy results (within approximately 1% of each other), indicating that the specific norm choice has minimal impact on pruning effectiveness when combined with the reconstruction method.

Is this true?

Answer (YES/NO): YES